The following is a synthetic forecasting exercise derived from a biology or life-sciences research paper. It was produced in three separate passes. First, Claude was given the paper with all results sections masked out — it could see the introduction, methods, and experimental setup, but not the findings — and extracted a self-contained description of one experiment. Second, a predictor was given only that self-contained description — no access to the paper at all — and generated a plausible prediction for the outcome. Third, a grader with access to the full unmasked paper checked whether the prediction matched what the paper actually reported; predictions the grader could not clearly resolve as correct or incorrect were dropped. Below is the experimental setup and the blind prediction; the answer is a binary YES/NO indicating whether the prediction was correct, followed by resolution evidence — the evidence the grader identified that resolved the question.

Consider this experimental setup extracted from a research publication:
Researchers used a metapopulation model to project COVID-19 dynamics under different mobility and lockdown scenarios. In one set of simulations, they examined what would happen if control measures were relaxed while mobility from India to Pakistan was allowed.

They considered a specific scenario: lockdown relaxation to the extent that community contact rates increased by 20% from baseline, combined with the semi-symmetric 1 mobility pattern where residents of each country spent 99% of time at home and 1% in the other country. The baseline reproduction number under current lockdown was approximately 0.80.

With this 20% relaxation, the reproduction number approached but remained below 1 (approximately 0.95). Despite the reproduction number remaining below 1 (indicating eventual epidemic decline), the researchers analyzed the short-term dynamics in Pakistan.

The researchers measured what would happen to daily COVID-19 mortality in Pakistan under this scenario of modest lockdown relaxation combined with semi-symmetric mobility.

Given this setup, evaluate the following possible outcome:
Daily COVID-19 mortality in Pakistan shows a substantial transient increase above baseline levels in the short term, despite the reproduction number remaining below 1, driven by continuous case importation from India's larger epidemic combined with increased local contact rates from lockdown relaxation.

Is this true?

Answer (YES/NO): YES